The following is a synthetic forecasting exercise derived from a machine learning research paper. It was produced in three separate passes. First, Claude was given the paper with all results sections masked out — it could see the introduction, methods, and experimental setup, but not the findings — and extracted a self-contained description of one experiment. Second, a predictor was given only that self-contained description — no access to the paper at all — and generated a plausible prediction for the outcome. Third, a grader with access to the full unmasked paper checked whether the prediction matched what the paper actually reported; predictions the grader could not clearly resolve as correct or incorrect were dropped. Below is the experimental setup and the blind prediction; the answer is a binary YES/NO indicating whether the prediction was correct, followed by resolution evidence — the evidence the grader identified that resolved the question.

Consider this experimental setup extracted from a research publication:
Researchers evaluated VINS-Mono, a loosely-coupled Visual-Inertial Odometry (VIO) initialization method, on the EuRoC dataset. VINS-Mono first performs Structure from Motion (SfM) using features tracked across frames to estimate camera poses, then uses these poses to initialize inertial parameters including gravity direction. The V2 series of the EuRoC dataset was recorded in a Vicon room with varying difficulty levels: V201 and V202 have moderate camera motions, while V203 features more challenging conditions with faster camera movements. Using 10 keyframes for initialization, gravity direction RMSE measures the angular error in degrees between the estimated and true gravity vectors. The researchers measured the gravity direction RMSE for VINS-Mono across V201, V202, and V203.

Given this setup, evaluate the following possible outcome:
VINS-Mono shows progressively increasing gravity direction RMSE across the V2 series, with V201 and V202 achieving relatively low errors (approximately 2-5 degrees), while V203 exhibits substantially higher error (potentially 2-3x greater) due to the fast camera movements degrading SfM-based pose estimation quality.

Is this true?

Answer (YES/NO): NO